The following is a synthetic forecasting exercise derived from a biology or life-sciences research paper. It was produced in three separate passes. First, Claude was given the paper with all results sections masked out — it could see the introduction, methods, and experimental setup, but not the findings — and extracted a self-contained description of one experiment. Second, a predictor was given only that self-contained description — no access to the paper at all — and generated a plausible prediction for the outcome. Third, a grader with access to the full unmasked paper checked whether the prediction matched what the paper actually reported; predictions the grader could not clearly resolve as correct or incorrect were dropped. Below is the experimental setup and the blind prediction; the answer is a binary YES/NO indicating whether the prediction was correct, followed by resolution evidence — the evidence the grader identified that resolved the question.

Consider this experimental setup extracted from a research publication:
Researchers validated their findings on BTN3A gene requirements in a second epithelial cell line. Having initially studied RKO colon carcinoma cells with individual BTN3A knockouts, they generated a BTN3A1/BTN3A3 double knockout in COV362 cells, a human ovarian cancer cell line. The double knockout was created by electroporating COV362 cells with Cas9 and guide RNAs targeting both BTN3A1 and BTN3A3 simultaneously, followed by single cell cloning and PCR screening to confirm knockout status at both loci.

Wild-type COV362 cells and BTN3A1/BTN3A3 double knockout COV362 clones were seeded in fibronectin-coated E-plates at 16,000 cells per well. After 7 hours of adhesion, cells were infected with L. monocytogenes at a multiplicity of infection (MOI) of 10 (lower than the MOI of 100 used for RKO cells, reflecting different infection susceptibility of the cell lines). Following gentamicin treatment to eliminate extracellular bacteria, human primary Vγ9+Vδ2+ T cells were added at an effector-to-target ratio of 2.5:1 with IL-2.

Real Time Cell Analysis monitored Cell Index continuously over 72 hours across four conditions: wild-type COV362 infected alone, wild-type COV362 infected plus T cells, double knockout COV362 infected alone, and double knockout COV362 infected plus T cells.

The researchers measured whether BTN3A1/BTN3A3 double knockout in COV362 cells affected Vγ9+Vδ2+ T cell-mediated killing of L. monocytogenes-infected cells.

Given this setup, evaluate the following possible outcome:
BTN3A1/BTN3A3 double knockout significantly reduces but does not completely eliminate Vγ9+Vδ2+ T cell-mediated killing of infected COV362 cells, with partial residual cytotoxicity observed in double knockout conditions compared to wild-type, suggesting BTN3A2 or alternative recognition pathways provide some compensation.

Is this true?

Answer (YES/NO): NO